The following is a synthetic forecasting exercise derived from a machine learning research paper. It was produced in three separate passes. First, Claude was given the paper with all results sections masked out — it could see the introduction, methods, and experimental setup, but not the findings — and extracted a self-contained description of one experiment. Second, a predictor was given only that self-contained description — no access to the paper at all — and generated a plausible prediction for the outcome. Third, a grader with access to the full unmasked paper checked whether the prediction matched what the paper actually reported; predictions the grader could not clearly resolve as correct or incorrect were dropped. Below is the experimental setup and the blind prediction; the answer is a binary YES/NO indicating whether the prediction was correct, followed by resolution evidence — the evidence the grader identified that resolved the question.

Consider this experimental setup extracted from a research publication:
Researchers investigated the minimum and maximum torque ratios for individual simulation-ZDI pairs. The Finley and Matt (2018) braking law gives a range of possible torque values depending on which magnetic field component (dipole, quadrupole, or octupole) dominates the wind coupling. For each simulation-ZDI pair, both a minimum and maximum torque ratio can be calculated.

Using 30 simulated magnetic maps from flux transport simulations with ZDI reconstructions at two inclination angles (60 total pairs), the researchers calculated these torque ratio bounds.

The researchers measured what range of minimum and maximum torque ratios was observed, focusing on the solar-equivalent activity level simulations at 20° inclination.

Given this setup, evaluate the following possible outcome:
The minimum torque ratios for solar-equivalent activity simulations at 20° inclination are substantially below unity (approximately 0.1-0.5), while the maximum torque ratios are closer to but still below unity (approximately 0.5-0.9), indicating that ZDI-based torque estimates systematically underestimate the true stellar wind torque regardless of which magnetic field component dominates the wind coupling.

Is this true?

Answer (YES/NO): NO